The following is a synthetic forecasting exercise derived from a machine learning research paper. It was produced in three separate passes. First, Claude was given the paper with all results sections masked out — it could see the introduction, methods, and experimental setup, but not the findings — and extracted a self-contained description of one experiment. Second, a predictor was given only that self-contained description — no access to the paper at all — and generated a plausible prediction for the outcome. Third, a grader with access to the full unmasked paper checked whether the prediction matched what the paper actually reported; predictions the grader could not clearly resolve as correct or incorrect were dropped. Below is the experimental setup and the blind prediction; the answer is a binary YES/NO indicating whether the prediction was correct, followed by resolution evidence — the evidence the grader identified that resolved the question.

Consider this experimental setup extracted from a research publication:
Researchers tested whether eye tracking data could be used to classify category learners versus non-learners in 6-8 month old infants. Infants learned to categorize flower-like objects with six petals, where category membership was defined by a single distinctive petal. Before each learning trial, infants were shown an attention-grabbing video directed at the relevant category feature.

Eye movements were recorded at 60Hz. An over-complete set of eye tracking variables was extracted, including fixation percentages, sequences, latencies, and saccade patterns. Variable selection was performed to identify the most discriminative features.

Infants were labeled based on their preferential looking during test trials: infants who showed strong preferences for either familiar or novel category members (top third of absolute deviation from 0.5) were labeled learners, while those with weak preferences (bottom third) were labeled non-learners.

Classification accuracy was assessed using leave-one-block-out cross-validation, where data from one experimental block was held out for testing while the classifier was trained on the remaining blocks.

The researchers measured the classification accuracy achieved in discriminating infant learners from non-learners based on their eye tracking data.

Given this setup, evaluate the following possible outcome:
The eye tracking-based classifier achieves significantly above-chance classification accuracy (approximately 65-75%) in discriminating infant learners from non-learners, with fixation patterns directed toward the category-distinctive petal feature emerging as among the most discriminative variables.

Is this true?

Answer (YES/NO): NO